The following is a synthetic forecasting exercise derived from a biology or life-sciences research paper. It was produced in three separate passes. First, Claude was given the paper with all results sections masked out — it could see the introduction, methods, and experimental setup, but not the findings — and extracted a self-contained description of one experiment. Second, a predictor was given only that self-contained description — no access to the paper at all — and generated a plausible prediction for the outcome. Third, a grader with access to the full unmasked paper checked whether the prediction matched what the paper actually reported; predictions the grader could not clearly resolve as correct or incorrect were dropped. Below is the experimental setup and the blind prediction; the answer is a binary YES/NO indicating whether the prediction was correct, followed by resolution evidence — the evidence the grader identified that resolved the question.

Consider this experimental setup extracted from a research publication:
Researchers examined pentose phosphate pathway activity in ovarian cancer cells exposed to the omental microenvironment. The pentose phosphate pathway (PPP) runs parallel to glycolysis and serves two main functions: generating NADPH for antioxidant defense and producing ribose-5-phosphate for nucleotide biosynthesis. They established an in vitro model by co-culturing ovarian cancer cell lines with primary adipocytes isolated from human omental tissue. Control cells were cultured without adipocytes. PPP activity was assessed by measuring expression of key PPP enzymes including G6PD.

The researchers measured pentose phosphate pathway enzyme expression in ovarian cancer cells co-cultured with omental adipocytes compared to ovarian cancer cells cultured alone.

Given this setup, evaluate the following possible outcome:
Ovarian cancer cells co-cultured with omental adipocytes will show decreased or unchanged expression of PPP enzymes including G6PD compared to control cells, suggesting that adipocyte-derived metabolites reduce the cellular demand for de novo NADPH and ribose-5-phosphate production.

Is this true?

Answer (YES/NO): NO